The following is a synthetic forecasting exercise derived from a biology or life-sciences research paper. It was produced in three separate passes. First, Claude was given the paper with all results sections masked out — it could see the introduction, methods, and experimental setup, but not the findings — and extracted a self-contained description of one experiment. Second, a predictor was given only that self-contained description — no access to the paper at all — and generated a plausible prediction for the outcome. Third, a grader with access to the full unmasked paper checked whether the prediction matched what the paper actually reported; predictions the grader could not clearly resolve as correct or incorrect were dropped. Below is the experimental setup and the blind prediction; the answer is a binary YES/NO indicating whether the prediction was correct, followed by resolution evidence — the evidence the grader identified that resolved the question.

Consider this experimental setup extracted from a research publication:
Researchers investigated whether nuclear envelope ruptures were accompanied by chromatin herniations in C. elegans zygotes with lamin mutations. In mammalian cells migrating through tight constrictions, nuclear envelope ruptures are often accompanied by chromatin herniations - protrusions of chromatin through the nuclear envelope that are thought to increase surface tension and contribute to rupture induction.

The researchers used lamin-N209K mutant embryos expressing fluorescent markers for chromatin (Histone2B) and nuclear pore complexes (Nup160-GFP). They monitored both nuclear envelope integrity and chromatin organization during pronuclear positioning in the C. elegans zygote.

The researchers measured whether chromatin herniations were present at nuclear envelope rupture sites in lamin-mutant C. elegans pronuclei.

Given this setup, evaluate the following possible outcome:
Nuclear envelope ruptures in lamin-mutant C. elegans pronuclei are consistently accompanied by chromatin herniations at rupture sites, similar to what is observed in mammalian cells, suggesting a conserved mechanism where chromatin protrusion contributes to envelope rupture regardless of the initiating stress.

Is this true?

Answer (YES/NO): NO